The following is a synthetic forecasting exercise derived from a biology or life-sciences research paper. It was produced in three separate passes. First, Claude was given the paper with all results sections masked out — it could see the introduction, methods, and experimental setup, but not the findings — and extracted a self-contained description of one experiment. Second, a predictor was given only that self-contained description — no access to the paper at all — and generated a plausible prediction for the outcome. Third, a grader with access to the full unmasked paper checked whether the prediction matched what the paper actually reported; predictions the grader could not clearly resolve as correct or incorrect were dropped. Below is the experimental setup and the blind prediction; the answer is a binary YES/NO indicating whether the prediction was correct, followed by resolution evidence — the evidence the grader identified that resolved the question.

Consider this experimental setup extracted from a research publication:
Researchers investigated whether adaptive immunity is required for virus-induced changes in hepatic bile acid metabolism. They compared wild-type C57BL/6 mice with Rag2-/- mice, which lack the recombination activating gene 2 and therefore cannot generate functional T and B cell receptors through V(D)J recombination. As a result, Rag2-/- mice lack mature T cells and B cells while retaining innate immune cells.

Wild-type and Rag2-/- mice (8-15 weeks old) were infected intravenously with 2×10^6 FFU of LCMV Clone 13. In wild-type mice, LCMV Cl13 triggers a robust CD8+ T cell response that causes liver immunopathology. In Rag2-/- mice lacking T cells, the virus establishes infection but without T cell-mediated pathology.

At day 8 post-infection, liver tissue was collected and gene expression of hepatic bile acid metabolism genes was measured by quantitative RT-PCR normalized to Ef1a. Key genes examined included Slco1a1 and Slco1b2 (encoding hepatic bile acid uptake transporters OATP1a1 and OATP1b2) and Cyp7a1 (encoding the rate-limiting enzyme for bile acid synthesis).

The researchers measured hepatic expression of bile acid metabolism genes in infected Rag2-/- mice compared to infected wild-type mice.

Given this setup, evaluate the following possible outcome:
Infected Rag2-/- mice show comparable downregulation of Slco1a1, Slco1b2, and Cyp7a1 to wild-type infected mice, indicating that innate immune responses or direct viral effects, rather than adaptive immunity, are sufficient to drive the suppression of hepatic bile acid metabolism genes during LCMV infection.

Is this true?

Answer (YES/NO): NO